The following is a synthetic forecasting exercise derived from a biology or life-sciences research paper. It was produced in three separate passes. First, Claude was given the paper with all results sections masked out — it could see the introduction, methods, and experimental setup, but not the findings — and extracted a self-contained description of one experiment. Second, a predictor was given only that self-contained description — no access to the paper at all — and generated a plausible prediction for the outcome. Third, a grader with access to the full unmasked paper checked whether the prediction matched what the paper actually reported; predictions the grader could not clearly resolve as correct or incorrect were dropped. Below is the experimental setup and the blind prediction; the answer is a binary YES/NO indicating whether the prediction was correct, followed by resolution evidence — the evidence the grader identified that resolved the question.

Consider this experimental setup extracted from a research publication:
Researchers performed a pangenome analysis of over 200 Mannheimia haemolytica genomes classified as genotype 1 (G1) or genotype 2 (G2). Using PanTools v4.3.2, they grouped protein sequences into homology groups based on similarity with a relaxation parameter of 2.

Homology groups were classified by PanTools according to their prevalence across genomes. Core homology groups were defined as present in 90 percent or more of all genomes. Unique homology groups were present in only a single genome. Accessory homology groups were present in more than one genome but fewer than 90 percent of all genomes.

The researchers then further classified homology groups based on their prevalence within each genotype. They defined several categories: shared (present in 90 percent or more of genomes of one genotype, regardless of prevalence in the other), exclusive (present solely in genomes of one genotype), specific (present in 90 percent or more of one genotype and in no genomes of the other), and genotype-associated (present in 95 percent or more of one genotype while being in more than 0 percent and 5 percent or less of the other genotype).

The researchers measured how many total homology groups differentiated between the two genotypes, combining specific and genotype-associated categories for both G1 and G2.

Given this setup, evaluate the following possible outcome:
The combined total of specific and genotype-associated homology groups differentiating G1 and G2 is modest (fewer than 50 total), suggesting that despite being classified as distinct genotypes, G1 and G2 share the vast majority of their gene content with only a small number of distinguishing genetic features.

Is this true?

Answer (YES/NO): NO